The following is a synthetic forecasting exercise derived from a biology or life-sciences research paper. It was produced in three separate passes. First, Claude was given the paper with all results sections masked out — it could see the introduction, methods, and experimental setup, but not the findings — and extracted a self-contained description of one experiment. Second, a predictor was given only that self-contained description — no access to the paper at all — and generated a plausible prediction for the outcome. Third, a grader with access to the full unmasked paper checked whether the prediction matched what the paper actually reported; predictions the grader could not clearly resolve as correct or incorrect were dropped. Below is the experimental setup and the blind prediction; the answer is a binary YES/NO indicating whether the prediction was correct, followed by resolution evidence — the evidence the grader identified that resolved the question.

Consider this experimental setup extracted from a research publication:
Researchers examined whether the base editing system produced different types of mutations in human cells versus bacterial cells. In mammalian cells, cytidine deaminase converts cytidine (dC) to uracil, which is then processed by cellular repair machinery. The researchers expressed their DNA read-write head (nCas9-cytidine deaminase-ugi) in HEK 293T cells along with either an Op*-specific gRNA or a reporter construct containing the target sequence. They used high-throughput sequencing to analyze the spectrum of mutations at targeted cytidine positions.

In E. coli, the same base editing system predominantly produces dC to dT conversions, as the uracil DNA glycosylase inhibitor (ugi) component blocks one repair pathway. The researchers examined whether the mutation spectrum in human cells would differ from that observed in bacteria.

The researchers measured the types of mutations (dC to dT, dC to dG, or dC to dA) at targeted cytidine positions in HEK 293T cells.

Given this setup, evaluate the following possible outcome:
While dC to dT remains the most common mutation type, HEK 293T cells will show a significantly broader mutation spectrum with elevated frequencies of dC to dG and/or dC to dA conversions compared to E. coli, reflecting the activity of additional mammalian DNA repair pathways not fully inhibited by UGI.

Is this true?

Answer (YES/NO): YES